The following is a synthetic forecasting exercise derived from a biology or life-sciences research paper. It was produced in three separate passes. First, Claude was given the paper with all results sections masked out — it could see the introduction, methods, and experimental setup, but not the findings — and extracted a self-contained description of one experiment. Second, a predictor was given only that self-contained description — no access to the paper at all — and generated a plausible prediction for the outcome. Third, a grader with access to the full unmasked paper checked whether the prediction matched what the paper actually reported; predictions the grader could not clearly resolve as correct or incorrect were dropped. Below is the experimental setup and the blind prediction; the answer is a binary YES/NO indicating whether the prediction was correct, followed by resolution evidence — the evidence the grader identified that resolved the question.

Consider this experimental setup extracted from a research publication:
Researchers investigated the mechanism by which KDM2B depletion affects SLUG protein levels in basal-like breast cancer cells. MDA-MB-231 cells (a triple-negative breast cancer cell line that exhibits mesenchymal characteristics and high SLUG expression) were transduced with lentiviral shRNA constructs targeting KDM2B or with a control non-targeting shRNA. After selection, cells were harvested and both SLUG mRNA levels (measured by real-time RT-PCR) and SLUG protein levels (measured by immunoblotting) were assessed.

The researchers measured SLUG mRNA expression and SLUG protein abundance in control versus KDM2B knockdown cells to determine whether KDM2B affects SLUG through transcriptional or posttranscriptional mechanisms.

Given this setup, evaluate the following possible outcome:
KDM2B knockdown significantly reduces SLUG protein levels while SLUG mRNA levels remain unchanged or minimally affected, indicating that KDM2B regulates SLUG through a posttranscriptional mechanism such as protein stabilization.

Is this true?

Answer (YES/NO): NO